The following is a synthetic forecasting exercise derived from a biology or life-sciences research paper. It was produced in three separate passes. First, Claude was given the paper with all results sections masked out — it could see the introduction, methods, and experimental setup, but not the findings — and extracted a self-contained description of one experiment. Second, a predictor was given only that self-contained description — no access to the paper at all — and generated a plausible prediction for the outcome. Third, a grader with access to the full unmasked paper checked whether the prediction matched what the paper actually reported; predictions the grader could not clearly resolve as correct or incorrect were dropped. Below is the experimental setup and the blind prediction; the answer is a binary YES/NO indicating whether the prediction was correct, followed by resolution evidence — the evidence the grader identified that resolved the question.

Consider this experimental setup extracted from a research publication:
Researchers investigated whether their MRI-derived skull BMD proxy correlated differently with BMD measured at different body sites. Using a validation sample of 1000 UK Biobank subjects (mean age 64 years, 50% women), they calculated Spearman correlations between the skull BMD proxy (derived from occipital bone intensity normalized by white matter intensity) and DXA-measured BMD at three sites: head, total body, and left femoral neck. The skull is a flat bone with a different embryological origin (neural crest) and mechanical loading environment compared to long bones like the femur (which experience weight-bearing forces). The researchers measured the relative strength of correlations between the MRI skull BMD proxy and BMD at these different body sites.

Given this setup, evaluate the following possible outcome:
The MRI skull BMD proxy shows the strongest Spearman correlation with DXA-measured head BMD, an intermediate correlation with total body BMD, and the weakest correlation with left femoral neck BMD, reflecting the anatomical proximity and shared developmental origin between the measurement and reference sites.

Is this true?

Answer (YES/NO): YES